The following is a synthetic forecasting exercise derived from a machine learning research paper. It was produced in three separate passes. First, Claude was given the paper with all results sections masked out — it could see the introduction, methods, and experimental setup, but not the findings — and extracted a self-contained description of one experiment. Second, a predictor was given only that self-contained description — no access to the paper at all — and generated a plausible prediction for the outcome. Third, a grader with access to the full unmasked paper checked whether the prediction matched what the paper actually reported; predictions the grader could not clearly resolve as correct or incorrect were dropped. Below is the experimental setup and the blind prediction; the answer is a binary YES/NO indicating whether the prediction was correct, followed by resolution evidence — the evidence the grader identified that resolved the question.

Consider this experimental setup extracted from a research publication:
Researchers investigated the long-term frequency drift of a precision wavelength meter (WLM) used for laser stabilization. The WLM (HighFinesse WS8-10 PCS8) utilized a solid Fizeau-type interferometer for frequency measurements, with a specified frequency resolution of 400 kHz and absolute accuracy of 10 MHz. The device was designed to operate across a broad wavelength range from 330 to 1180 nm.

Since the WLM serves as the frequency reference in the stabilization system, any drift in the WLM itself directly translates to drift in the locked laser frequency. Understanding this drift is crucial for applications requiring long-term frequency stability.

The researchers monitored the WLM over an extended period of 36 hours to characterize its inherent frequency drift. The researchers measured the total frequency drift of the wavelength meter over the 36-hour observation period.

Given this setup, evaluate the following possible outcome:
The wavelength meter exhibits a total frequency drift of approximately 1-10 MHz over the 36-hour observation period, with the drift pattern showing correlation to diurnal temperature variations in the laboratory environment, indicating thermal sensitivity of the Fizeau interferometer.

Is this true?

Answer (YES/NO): YES